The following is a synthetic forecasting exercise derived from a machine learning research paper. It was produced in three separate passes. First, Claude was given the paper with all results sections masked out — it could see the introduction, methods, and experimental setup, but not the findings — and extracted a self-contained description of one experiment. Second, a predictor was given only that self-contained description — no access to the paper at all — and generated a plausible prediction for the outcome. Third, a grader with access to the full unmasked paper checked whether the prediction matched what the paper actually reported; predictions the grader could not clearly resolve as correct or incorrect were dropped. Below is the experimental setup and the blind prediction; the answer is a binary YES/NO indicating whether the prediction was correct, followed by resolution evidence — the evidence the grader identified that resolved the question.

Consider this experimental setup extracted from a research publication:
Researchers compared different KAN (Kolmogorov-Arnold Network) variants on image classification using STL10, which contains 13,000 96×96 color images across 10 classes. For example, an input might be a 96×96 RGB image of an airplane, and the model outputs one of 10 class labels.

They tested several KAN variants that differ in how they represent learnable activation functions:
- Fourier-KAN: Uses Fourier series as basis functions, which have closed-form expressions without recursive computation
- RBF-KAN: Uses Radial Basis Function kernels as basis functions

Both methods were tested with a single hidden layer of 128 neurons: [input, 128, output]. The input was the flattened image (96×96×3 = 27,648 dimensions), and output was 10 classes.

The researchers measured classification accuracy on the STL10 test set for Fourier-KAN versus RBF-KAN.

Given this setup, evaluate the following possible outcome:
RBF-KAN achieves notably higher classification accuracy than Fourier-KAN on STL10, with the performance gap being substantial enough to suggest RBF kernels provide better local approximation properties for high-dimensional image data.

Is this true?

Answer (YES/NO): YES